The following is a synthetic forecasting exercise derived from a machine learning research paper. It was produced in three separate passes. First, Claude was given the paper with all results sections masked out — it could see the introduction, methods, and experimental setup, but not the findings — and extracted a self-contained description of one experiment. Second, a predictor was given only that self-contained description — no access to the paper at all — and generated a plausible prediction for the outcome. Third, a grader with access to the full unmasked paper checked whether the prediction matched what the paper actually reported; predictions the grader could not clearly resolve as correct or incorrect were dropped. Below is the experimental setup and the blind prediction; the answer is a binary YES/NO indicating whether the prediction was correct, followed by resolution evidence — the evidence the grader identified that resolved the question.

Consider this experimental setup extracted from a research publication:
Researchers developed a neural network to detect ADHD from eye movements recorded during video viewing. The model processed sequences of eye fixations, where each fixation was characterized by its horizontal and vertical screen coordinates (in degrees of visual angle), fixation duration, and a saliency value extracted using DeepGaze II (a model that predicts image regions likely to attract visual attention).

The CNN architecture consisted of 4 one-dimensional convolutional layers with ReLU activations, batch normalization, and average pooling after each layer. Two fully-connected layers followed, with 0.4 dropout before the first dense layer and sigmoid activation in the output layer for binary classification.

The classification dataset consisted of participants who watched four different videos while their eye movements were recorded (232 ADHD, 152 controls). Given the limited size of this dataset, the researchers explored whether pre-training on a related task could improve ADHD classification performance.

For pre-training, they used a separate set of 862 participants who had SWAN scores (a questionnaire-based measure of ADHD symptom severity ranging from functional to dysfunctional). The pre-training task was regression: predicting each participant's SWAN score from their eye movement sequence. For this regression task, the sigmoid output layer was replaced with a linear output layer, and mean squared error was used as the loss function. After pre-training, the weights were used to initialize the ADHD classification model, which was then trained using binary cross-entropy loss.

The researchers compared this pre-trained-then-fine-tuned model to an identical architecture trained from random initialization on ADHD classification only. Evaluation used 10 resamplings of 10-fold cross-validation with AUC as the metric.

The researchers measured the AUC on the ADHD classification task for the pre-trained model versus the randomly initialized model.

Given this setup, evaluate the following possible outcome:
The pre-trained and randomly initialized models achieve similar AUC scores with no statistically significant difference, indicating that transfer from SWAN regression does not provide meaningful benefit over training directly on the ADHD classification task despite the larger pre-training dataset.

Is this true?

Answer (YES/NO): NO